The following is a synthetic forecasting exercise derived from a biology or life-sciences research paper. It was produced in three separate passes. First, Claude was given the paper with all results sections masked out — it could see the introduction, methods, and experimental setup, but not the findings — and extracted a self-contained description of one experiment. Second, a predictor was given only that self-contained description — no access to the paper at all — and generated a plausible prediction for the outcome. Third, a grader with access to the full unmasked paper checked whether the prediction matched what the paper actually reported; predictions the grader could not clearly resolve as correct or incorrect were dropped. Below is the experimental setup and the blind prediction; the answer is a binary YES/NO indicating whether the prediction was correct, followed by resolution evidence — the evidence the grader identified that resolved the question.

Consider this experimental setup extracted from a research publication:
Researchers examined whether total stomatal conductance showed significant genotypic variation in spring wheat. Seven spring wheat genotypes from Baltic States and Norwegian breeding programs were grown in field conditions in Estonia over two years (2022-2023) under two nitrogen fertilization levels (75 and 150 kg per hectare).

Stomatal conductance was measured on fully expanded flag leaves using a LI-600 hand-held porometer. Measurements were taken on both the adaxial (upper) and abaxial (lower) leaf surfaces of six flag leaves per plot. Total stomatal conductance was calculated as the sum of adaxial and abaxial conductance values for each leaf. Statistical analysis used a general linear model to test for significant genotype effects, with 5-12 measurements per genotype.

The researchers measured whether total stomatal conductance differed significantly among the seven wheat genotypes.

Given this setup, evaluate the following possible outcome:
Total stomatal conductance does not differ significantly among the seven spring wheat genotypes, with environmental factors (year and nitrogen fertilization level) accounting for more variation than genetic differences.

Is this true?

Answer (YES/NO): NO